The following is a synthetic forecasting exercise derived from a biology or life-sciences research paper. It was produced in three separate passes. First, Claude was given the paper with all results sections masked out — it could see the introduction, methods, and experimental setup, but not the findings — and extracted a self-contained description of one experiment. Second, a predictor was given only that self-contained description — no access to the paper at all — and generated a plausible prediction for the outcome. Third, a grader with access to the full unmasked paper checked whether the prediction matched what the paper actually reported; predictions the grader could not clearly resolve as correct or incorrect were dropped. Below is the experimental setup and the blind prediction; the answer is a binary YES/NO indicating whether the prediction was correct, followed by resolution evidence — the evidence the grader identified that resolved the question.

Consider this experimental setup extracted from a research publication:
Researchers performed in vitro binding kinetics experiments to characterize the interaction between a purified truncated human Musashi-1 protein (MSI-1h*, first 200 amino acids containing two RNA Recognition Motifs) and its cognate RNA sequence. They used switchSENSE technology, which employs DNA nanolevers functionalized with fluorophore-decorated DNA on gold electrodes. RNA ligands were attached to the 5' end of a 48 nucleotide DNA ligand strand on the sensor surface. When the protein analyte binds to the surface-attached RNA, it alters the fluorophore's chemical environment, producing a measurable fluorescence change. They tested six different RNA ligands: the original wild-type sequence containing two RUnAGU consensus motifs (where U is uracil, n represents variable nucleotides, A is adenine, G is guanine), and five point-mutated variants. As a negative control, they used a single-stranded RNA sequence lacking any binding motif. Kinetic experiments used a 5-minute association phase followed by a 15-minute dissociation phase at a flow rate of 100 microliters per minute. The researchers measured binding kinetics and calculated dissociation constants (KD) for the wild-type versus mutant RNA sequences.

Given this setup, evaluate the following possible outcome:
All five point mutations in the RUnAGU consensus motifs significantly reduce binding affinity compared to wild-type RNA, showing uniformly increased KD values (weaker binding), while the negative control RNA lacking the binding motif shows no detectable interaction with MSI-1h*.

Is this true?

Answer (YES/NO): NO